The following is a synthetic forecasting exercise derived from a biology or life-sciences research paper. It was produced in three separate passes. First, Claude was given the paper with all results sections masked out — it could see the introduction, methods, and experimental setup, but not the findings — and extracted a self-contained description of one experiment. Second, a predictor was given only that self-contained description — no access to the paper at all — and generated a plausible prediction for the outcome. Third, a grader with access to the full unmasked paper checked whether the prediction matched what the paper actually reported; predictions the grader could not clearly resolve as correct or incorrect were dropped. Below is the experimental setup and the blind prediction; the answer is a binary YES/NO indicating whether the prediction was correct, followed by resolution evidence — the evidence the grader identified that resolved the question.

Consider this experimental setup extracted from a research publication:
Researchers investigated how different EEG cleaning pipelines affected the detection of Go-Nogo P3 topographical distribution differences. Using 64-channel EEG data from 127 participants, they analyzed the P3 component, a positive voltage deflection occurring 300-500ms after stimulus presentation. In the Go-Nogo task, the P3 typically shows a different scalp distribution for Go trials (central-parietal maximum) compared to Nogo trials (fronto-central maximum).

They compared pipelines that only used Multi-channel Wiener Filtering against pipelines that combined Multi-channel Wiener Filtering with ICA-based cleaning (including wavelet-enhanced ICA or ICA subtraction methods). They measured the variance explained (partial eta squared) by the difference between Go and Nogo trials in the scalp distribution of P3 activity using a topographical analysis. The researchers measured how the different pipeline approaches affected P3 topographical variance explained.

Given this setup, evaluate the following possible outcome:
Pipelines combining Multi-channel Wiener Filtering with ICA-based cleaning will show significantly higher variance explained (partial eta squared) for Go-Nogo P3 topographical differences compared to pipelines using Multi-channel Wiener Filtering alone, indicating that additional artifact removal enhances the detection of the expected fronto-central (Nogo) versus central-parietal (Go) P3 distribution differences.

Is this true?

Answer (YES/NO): YES